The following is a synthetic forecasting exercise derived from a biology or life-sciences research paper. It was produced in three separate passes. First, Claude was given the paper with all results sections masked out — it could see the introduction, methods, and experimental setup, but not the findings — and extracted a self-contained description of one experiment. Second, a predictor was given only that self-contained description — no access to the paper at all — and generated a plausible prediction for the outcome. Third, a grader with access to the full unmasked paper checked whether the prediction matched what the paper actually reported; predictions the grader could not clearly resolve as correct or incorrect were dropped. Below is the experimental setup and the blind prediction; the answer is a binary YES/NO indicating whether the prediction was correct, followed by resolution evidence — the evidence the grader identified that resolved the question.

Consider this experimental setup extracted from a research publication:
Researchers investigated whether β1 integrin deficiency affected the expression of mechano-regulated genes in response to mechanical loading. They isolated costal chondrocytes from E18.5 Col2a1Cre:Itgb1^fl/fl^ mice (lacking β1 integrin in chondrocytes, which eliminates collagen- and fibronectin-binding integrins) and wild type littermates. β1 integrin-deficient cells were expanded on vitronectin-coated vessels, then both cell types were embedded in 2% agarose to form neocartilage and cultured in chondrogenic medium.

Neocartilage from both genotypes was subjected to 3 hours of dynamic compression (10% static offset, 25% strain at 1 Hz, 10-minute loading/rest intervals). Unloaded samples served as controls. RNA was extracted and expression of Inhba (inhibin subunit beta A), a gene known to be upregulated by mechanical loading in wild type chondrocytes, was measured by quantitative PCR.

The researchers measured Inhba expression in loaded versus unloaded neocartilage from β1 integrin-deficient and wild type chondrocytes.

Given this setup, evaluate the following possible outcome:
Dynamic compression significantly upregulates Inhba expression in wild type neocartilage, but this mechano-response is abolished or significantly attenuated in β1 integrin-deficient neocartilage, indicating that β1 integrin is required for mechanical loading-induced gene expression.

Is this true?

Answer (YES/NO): YES